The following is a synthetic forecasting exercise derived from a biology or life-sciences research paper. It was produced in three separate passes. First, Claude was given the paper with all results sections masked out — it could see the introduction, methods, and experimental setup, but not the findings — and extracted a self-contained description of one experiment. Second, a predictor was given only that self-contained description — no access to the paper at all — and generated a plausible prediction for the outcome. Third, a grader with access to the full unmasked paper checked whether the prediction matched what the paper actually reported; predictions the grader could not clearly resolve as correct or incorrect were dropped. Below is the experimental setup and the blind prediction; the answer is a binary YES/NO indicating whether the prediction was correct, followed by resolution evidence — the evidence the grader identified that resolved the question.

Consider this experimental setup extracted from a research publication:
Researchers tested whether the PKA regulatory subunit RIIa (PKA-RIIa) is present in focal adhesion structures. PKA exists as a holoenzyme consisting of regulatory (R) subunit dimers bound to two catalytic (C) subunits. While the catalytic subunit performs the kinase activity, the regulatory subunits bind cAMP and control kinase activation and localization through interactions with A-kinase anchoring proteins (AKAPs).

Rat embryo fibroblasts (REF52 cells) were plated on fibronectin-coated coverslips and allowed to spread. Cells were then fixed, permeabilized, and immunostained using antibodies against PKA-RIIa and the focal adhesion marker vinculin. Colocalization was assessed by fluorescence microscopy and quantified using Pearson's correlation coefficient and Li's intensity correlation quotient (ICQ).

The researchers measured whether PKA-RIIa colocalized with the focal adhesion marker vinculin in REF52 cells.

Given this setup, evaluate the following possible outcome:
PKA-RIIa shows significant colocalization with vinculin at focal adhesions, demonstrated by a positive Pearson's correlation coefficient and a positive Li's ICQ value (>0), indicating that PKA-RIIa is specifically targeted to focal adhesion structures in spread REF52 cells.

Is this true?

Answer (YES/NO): YES